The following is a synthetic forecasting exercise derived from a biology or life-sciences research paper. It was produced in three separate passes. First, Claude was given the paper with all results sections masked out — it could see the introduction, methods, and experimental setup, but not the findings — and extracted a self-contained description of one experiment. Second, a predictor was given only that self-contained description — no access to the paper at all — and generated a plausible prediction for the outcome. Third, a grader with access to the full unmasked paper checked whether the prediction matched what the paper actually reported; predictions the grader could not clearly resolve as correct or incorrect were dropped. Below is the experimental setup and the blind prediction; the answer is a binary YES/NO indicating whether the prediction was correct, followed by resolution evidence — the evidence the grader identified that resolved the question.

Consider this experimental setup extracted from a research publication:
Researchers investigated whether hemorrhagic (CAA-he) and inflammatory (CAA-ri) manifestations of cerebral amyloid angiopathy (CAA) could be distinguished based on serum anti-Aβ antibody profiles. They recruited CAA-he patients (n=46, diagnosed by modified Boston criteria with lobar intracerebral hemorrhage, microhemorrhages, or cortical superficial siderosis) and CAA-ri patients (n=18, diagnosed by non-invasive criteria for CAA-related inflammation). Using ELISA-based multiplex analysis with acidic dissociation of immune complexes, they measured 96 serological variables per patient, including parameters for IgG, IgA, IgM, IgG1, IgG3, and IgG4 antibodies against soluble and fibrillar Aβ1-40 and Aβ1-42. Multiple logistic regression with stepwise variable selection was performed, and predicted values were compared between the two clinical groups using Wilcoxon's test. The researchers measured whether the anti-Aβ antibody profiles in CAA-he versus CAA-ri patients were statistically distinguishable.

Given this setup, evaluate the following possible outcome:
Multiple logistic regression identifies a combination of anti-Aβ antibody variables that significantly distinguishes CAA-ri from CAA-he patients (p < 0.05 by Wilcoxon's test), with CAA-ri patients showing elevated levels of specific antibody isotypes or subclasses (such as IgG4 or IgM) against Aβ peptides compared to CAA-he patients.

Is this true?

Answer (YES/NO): NO